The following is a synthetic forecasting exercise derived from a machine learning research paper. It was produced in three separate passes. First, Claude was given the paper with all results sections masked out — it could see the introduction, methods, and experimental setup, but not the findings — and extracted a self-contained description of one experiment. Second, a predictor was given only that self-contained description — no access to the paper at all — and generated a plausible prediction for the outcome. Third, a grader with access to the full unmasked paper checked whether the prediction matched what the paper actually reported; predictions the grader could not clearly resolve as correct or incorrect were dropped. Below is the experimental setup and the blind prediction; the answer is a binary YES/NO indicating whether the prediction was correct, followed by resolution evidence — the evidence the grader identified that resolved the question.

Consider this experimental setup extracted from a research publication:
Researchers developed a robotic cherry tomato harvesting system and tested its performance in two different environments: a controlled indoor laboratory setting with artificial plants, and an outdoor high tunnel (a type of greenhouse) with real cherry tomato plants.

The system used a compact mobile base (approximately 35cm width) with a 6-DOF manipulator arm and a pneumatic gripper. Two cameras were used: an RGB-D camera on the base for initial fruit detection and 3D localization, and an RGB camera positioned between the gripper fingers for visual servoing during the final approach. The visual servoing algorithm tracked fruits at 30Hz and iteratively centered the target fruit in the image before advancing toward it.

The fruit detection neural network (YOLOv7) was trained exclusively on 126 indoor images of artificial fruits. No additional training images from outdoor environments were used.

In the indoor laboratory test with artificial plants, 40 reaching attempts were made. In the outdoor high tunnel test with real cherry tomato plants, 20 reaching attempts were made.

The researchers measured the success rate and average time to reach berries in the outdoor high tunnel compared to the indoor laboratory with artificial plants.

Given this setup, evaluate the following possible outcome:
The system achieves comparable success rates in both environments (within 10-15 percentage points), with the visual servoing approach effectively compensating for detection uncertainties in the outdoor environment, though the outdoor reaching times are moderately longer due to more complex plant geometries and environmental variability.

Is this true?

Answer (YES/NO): YES